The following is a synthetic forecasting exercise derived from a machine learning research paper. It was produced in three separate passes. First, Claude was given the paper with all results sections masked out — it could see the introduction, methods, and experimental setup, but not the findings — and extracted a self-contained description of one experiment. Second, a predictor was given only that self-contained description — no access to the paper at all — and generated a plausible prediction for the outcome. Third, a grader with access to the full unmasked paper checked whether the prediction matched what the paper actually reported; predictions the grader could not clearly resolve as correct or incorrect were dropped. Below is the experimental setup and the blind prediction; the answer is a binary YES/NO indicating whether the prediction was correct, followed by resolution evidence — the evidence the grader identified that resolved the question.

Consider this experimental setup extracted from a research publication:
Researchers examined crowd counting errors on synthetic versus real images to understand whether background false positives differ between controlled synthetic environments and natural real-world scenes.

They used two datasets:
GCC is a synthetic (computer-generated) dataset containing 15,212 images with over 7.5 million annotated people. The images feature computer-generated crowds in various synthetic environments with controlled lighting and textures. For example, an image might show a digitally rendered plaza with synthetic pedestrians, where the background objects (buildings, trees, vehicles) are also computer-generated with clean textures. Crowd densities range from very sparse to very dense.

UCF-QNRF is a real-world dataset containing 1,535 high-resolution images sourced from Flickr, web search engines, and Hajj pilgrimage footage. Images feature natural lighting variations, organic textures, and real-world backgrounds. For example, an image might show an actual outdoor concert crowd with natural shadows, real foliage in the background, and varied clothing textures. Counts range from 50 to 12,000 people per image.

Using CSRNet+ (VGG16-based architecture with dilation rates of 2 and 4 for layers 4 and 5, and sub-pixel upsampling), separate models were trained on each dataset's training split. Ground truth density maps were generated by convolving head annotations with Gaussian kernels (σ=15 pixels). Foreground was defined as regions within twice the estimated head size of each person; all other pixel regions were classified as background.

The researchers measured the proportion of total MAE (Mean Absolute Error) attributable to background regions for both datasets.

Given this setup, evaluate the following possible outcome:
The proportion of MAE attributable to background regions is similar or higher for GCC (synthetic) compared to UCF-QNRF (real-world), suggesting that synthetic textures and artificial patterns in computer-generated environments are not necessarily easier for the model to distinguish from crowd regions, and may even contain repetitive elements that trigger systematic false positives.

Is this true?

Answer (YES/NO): NO